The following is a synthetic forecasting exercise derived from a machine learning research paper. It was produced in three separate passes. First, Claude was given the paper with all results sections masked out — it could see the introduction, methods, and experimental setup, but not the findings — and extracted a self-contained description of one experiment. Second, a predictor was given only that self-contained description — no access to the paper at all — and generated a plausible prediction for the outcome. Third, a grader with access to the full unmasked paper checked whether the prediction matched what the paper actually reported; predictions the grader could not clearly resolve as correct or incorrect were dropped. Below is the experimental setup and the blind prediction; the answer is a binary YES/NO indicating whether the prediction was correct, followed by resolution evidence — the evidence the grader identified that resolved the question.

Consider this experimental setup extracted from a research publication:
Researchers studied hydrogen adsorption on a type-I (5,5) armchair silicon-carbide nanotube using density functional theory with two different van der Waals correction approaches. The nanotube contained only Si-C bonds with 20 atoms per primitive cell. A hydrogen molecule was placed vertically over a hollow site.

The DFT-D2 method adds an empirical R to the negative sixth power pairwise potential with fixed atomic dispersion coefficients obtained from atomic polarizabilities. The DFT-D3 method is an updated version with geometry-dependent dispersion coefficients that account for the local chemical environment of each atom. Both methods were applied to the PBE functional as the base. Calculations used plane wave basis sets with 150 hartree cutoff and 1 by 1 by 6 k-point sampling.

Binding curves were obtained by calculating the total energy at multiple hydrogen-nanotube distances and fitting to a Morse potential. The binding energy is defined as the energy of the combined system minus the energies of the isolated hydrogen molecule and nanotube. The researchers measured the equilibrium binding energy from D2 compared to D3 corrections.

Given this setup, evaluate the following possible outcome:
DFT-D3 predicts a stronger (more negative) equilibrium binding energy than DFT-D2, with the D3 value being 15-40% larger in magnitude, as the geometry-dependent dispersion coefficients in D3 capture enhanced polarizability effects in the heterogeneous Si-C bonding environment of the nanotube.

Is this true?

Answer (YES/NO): NO